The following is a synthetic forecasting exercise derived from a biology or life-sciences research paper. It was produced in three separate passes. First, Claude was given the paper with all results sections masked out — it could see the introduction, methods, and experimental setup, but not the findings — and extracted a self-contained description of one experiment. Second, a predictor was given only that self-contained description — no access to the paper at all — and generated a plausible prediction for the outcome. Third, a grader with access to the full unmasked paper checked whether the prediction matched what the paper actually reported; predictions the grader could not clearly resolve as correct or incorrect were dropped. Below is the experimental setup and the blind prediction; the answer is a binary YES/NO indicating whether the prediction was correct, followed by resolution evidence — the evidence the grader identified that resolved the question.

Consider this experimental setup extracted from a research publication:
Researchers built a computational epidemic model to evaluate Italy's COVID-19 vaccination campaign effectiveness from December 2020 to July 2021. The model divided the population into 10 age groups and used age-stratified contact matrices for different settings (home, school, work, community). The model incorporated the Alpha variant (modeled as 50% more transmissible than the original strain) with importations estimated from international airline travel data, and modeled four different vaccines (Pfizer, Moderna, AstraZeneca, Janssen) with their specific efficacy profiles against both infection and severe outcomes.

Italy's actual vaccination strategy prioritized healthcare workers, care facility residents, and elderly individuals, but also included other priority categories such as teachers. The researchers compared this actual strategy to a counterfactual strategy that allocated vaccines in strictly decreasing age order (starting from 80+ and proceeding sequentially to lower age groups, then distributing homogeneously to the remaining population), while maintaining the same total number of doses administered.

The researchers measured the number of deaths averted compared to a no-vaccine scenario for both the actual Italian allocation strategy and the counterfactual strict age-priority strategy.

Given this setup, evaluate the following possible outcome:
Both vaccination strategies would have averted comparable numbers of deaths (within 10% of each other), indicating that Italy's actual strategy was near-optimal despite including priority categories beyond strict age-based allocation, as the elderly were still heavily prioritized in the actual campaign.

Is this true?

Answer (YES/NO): NO